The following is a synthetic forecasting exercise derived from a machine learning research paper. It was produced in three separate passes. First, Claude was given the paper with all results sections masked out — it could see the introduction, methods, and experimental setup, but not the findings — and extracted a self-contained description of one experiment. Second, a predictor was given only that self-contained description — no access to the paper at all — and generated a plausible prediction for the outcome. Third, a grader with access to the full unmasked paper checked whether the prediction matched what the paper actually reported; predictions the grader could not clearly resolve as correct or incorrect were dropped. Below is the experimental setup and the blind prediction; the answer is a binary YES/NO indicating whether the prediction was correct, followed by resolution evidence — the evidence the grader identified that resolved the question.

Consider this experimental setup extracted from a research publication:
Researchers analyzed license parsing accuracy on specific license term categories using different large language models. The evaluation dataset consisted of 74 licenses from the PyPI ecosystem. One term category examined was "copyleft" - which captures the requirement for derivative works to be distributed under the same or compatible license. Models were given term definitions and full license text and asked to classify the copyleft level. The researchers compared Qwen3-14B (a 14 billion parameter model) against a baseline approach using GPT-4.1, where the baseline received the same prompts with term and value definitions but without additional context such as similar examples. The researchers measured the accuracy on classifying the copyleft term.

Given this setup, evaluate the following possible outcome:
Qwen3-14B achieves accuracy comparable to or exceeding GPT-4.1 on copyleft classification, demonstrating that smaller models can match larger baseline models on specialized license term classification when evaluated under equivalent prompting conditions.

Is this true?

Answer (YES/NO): NO